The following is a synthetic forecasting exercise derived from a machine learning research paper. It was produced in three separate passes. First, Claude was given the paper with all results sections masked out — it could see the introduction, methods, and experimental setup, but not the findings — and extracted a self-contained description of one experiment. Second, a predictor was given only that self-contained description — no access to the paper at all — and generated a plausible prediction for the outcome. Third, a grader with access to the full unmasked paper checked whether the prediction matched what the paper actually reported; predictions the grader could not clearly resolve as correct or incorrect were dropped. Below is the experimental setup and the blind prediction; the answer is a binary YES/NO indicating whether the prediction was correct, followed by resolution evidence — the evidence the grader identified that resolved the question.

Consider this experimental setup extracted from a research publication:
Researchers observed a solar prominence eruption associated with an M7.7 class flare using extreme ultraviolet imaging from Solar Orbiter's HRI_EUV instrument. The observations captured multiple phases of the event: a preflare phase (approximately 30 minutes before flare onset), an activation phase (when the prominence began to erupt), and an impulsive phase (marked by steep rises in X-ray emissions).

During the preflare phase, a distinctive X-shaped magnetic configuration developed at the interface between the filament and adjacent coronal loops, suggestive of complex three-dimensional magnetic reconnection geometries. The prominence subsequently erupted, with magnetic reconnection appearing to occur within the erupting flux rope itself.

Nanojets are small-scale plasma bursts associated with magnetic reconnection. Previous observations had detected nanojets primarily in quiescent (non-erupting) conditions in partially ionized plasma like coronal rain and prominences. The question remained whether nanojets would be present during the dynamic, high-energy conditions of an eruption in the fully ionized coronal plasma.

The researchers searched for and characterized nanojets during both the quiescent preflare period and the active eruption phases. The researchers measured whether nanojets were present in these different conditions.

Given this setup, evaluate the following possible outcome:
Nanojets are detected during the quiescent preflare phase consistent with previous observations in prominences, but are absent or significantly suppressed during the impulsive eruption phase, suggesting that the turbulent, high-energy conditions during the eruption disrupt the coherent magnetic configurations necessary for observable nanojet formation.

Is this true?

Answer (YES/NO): NO